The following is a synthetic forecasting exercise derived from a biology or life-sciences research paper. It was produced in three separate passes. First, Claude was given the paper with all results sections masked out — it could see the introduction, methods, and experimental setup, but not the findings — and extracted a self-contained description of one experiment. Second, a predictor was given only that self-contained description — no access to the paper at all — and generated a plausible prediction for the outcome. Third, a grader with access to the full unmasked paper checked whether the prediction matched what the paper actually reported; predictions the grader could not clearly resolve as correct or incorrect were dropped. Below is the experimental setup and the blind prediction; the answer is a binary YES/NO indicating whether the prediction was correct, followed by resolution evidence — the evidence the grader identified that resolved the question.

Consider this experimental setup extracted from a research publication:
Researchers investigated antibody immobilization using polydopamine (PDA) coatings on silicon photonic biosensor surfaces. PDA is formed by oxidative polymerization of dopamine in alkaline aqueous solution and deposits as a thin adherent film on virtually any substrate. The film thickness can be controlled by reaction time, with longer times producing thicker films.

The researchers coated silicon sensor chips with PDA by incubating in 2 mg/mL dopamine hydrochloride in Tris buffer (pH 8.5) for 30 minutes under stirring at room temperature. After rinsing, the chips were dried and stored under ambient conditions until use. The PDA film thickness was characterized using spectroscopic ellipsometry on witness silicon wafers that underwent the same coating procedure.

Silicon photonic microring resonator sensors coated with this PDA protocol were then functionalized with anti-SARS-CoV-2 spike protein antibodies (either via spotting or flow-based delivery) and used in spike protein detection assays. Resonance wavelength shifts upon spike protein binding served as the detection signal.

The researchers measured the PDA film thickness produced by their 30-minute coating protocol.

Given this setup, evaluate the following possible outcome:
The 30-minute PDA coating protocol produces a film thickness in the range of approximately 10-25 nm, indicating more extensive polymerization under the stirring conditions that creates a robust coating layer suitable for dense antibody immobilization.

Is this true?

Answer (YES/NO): NO